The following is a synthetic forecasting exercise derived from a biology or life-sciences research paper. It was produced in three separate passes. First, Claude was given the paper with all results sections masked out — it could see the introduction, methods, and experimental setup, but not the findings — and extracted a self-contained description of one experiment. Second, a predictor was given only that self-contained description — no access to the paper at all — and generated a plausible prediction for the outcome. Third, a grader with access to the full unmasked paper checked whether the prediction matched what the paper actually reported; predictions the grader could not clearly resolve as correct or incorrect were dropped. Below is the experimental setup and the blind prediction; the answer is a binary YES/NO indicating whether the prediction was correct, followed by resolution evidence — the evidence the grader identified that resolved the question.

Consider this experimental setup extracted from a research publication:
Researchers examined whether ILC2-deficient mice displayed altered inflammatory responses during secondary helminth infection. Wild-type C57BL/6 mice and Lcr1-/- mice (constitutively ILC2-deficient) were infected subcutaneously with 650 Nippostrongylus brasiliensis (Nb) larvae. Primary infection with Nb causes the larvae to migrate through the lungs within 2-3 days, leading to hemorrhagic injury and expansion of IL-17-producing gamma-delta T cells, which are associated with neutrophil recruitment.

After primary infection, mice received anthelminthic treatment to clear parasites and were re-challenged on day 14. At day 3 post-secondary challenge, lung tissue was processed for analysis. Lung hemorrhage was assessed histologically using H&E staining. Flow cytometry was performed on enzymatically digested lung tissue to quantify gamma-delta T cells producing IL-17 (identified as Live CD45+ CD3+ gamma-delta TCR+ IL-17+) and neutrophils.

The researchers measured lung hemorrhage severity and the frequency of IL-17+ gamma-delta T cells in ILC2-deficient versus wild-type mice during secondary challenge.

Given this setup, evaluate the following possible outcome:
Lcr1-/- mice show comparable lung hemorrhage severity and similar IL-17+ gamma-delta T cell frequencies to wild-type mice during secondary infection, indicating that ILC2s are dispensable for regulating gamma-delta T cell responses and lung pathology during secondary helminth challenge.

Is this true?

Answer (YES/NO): NO